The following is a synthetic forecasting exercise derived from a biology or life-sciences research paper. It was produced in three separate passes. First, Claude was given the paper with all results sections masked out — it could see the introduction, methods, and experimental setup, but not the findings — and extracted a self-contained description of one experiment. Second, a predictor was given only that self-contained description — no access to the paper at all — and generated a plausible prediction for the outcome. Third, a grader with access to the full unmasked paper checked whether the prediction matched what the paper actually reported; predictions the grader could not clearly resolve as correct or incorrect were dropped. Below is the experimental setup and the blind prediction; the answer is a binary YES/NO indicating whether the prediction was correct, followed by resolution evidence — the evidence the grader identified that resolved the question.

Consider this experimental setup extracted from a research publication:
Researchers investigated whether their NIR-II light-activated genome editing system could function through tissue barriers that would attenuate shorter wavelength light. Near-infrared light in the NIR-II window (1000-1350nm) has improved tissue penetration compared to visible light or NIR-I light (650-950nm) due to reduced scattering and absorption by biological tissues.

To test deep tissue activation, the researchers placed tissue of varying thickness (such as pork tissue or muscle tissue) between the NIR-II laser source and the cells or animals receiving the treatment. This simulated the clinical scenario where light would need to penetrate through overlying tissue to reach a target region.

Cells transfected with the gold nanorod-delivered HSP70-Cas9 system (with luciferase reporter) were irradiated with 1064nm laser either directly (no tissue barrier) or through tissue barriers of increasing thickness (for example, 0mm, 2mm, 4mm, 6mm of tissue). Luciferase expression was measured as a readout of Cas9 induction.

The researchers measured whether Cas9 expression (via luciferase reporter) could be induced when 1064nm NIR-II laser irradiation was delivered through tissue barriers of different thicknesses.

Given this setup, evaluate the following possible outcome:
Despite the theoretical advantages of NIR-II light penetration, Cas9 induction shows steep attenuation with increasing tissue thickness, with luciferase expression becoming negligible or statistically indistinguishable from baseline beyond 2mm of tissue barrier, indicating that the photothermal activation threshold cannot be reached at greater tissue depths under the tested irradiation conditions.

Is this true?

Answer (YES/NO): NO